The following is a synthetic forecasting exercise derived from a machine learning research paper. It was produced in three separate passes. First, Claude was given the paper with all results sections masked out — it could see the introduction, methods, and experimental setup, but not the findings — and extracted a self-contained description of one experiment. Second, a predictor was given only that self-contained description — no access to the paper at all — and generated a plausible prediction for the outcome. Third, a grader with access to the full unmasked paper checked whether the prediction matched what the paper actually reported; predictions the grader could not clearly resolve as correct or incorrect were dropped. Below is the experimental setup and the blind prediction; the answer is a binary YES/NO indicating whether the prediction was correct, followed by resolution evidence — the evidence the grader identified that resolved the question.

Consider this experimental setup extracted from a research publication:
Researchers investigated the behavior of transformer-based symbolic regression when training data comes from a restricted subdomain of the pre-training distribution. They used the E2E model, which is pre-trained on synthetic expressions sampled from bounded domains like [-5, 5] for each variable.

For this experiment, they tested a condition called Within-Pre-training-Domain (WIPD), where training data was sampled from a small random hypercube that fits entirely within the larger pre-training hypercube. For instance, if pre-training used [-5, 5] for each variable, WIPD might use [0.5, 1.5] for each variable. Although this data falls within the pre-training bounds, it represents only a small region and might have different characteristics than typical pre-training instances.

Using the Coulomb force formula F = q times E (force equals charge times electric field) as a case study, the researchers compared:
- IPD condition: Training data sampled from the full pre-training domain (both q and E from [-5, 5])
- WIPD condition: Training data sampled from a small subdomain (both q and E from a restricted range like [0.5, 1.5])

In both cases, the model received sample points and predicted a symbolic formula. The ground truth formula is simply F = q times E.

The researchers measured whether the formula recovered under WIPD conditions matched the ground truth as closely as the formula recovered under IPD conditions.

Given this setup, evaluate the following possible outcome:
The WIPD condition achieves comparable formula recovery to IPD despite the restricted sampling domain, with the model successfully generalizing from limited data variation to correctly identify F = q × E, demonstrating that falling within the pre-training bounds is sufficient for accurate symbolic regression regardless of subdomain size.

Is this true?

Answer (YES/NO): NO